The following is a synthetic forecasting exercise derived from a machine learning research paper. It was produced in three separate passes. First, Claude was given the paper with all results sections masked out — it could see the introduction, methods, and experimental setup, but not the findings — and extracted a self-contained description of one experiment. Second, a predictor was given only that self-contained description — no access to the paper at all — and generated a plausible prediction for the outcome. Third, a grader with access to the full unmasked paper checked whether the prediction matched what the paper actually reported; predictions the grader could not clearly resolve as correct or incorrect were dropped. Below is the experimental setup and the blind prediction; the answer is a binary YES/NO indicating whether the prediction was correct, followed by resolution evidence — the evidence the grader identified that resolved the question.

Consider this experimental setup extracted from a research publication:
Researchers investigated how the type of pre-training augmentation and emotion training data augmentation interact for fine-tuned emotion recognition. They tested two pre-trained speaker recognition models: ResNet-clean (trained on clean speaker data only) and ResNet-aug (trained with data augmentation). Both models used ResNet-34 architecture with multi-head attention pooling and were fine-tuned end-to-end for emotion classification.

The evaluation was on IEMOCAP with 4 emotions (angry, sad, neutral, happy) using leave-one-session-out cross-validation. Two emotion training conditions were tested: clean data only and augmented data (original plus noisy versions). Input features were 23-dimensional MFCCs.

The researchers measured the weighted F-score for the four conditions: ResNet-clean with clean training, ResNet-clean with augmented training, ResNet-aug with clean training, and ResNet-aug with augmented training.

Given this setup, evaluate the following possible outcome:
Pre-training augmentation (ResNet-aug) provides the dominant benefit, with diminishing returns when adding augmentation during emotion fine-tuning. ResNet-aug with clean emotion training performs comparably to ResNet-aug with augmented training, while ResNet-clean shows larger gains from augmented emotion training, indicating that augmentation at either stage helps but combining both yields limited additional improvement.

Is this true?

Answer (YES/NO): NO